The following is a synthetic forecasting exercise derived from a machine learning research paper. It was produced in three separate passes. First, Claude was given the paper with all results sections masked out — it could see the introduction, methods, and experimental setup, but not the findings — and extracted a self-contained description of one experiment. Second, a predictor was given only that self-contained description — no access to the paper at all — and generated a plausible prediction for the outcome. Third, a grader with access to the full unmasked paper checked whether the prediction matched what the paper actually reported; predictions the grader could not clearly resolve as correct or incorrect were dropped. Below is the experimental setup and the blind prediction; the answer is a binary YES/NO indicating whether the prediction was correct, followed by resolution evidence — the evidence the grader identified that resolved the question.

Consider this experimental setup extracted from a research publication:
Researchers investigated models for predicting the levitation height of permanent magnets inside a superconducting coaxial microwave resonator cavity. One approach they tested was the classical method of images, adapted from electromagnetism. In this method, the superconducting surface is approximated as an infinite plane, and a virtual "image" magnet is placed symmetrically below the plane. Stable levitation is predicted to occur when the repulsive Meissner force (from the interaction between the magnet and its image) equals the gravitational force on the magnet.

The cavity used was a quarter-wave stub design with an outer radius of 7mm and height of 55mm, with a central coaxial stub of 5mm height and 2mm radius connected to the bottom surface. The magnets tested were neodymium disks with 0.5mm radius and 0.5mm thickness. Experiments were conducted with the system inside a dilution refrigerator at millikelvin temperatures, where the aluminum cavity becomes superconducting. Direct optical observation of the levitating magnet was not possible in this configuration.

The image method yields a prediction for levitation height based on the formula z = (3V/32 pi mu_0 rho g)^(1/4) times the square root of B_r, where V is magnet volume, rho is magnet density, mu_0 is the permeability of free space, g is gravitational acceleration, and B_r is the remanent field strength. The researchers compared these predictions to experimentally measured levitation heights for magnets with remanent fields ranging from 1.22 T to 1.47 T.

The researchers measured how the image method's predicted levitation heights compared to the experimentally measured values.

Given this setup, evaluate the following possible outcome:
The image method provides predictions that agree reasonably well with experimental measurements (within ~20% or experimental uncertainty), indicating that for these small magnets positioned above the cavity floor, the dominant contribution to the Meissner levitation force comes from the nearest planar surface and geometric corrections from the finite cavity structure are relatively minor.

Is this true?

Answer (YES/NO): NO